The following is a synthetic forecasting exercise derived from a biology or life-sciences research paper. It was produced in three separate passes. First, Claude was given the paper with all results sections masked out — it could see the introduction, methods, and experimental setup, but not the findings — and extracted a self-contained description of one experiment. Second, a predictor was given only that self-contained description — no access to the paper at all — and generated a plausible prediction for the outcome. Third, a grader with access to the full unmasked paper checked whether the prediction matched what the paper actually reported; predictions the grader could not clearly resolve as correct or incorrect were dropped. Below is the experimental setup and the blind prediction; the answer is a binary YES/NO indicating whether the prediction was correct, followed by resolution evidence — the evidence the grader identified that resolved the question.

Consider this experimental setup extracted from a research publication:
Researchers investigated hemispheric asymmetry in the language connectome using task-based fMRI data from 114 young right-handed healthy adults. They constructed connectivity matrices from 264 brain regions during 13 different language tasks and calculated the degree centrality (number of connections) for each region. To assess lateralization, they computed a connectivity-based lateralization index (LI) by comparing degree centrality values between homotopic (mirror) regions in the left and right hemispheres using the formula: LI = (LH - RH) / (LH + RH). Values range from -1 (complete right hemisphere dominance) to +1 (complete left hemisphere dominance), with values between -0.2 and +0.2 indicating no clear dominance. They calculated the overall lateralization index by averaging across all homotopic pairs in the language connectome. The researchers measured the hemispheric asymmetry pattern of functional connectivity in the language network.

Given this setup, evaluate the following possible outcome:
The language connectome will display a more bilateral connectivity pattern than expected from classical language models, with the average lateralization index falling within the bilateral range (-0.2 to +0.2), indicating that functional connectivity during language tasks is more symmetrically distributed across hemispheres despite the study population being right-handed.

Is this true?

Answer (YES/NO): NO